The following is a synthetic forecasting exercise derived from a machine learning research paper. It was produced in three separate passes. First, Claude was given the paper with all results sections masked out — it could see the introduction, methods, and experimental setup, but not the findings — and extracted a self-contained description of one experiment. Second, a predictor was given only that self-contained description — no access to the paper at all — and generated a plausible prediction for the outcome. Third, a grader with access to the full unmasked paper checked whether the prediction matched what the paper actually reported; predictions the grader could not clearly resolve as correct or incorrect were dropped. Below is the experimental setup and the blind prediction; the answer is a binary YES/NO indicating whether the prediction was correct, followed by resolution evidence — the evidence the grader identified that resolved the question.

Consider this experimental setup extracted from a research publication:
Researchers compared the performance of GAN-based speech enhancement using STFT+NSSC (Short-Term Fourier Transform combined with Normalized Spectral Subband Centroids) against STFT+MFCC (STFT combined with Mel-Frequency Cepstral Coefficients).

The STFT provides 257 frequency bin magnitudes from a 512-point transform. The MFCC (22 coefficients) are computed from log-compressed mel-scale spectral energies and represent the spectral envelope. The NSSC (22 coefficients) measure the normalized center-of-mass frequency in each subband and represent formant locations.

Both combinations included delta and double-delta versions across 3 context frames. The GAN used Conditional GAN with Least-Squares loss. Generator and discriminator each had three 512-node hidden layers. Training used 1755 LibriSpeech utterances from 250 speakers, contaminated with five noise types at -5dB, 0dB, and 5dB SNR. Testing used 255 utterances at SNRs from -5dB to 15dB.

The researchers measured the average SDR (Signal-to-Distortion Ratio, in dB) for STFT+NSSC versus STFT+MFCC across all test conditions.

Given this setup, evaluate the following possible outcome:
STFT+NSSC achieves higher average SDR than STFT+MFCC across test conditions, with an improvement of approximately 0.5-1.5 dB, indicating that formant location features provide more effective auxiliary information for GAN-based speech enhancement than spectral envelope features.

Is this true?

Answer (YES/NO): NO